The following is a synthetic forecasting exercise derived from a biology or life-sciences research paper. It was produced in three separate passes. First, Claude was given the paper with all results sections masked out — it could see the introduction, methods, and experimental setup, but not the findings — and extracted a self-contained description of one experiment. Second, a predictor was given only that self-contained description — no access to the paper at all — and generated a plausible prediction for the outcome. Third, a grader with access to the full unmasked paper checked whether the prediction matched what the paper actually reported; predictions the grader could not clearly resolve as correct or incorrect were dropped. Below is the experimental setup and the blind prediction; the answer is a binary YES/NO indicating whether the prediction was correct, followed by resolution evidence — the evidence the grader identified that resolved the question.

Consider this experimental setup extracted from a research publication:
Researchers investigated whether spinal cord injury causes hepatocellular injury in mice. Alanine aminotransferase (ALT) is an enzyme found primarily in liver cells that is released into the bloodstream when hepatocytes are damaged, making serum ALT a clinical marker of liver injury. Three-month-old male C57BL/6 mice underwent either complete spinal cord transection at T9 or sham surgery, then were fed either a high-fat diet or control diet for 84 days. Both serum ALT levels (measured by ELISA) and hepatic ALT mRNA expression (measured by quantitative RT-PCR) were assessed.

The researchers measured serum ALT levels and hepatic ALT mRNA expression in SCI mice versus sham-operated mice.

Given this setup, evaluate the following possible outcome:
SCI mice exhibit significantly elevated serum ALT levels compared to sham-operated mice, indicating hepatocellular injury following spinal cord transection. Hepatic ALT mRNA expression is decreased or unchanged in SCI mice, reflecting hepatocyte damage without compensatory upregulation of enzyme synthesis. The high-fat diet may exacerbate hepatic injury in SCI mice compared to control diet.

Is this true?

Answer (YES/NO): NO